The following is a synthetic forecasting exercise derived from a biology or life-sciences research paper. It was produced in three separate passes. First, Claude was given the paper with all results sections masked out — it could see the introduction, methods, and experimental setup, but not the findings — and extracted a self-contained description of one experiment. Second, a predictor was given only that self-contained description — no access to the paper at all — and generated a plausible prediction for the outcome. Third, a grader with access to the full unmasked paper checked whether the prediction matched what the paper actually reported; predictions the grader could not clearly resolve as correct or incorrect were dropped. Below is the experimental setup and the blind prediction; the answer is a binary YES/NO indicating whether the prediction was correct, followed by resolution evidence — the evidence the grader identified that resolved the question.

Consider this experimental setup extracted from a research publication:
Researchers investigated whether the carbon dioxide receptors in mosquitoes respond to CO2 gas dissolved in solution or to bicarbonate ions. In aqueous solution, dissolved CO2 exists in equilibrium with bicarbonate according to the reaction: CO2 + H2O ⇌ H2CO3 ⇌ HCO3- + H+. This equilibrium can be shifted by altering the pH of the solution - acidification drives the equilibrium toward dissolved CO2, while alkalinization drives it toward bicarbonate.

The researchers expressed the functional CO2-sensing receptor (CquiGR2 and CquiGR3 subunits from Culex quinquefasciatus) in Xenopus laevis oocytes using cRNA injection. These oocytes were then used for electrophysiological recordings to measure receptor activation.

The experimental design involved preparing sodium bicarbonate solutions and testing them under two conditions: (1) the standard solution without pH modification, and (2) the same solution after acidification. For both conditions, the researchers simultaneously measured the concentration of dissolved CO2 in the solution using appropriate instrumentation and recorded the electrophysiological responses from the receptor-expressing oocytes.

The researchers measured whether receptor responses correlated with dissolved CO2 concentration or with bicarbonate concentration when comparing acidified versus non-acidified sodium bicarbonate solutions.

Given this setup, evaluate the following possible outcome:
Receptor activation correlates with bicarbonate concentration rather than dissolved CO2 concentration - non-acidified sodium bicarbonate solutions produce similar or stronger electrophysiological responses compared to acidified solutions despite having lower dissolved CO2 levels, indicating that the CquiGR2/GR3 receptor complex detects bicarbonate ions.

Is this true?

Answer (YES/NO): NO